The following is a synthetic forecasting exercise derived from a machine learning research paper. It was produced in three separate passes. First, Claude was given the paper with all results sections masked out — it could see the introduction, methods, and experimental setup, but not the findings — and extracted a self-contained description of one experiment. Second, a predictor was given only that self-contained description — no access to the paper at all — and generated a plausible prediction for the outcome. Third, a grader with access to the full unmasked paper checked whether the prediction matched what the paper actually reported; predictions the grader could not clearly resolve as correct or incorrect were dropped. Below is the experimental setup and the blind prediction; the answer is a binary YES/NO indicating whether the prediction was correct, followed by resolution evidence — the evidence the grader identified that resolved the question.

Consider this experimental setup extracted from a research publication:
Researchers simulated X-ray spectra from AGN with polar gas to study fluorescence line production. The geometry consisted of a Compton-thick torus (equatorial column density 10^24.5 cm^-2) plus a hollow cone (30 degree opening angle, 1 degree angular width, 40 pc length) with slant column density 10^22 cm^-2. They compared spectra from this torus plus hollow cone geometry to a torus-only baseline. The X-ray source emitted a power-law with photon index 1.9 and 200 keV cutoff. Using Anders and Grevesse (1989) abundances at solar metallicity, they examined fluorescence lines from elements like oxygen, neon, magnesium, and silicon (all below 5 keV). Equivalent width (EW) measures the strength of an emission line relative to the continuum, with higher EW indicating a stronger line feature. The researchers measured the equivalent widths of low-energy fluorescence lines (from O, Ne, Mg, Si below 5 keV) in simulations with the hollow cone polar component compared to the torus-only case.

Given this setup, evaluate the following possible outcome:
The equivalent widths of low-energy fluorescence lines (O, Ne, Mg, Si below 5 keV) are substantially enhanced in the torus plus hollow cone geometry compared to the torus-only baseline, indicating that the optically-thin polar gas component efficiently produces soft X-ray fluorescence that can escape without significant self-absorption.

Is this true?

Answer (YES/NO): YES